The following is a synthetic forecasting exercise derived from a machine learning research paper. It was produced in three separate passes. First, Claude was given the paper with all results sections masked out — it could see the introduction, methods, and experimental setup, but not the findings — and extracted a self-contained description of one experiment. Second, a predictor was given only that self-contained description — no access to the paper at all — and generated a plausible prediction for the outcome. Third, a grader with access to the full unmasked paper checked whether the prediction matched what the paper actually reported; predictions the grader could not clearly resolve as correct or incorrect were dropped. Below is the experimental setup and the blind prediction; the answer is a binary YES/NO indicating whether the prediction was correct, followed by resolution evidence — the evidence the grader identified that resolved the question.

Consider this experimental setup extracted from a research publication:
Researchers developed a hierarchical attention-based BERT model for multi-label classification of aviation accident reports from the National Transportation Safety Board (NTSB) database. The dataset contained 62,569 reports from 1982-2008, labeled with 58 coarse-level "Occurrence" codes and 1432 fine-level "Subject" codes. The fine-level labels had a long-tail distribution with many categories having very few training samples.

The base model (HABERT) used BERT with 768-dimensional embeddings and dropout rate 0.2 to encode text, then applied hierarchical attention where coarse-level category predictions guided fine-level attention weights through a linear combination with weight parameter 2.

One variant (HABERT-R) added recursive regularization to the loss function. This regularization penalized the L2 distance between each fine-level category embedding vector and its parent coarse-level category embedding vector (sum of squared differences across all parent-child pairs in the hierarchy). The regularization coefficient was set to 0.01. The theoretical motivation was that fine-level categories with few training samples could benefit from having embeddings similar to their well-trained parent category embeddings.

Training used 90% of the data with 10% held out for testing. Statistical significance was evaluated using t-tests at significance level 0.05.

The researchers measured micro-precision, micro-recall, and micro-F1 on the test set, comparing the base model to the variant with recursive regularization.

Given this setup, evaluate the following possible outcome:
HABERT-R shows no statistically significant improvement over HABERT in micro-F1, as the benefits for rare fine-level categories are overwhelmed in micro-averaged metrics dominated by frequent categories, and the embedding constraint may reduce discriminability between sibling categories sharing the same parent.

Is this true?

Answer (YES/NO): YES